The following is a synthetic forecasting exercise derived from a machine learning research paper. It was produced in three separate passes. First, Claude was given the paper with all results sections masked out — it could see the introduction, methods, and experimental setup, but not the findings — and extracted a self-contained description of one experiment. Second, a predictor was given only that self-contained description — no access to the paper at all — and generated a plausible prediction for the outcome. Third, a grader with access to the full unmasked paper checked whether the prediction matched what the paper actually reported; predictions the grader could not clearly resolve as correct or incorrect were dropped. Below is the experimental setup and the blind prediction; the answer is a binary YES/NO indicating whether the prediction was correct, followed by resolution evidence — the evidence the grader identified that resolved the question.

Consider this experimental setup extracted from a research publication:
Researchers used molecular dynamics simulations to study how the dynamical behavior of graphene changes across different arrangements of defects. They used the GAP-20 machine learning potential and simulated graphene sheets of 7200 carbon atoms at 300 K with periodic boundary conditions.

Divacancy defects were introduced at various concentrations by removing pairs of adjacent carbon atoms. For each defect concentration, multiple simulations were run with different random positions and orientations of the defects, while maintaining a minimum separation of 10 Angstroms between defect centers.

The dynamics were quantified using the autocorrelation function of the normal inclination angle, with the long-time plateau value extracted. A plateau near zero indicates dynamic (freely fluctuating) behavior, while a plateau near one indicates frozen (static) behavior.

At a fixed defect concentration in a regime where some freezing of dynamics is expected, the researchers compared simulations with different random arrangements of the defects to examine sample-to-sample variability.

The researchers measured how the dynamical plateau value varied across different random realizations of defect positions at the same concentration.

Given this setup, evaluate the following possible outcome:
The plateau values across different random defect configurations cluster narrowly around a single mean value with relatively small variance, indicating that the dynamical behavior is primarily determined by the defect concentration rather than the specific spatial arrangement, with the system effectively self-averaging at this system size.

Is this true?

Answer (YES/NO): NO